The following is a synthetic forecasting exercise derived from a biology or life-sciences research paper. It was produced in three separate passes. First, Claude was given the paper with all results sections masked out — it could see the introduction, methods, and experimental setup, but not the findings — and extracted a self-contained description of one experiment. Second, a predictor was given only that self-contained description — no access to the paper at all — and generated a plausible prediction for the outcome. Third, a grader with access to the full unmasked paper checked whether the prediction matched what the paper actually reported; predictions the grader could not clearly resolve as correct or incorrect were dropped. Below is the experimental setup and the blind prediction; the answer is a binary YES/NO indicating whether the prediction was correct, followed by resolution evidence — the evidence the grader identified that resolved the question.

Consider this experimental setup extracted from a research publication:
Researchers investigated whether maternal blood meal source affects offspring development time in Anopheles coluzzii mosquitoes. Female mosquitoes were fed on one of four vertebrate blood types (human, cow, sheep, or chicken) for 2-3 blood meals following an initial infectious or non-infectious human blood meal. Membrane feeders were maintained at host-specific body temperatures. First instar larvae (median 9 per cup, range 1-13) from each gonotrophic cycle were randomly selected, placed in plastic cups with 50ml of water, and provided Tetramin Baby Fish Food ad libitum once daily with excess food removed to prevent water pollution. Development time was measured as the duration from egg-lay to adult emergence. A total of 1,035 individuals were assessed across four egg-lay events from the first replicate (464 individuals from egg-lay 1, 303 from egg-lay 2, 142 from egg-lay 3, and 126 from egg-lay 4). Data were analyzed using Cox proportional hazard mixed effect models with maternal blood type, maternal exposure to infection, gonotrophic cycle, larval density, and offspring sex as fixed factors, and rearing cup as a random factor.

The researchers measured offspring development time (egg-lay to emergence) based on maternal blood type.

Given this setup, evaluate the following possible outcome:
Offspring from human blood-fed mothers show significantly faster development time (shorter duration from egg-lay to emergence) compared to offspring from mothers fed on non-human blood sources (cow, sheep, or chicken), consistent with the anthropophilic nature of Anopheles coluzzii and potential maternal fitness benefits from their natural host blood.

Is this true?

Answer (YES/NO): NO